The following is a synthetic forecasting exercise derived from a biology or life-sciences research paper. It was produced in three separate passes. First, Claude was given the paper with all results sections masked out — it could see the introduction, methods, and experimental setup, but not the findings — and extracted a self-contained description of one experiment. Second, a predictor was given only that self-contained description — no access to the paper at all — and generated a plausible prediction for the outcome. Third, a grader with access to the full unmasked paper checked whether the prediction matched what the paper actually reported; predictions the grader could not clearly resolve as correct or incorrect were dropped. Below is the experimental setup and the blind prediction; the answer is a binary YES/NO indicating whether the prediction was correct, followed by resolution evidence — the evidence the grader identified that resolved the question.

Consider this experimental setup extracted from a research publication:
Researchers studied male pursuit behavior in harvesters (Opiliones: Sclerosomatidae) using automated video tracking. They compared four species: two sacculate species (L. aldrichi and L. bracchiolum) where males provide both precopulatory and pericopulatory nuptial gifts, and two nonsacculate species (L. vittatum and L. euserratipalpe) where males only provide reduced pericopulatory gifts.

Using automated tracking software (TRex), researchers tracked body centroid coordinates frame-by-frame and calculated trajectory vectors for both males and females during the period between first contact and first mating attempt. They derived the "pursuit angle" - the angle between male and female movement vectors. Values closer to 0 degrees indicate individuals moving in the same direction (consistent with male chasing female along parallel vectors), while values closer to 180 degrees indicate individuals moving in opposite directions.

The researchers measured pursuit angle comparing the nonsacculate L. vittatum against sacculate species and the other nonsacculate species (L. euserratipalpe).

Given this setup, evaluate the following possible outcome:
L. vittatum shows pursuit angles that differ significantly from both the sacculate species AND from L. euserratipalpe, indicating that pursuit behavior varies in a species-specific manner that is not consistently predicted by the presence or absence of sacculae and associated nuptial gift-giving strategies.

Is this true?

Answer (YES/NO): NO